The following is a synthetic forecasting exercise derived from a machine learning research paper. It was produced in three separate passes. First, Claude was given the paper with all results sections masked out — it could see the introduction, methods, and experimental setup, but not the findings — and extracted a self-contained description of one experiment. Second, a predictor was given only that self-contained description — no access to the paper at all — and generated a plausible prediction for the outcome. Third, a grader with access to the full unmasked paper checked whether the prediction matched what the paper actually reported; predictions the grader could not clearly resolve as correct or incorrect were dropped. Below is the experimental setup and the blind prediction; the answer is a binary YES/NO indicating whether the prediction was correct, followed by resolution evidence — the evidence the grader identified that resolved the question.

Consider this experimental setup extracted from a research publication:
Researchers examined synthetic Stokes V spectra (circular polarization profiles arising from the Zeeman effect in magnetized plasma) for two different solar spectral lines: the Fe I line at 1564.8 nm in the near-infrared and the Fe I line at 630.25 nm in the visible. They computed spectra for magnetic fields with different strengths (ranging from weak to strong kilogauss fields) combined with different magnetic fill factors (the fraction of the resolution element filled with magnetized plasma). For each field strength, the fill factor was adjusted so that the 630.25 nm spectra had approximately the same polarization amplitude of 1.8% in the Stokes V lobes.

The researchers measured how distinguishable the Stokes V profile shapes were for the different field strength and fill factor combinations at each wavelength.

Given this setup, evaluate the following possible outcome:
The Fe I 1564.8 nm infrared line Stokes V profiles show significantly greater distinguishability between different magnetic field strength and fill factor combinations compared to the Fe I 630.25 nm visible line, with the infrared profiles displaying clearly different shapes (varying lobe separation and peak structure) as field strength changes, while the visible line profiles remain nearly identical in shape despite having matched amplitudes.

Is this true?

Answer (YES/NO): YES